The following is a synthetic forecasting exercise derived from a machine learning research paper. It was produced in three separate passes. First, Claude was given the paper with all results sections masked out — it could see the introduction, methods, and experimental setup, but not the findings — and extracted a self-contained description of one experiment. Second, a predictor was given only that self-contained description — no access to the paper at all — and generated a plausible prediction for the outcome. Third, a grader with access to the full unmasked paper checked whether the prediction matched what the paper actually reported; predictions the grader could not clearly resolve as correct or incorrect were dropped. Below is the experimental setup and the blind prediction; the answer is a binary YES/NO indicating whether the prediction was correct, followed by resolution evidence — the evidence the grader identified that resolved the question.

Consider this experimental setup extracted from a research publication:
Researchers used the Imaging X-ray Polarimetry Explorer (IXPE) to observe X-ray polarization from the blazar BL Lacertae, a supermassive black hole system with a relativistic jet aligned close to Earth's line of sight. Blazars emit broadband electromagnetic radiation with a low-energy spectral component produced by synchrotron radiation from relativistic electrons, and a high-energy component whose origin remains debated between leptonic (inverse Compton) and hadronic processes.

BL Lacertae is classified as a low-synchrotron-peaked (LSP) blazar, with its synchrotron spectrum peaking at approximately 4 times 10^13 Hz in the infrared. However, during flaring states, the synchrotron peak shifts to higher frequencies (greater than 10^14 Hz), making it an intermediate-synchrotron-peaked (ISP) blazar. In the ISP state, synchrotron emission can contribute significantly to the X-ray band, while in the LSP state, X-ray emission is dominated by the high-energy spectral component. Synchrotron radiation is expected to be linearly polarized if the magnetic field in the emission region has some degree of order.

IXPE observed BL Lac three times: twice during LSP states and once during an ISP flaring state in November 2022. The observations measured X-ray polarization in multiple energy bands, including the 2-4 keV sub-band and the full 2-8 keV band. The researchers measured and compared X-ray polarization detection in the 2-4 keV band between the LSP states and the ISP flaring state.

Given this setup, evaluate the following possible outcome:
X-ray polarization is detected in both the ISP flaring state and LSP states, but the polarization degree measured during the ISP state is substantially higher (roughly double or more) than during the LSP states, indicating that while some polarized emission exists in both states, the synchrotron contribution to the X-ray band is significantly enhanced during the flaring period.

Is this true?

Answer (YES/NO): NO